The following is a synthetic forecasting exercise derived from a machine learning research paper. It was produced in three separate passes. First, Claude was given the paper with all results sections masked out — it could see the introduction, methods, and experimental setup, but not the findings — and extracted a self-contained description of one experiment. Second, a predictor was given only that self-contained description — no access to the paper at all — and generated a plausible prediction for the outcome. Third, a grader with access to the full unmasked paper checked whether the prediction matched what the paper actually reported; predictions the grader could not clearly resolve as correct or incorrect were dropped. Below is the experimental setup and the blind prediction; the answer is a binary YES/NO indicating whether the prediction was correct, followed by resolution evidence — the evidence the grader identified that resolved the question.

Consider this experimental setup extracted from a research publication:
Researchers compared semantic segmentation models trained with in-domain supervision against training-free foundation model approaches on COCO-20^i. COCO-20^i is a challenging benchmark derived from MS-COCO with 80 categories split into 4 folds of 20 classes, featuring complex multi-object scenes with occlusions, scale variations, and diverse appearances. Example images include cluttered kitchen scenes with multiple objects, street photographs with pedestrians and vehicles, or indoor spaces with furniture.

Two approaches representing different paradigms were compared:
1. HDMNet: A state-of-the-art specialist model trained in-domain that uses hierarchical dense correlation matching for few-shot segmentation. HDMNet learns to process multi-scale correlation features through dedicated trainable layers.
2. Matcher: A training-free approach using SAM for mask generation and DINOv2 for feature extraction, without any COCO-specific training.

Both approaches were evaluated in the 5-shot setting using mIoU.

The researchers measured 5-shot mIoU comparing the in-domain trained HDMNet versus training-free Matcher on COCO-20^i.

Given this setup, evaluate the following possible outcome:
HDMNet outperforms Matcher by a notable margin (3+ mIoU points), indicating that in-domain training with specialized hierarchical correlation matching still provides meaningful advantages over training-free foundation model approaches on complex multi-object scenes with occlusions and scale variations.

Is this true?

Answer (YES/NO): NO